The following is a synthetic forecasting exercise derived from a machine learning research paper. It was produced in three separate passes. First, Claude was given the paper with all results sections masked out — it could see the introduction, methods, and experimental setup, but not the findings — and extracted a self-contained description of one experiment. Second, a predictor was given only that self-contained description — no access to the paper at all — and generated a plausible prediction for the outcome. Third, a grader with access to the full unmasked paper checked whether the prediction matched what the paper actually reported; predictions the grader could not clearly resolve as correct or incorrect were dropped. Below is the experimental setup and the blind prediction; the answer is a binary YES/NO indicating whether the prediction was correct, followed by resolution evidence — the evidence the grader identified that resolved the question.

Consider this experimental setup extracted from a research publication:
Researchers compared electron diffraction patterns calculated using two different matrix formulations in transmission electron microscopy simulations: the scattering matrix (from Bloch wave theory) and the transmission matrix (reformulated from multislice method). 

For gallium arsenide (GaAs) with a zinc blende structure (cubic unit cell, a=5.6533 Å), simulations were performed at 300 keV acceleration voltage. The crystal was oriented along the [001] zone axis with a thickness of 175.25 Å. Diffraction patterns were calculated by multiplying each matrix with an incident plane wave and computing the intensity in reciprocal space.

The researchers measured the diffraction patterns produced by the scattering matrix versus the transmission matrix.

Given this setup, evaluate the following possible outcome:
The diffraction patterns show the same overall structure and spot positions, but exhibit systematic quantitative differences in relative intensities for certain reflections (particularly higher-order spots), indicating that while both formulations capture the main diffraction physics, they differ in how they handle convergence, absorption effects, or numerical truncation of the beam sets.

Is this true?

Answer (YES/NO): NO